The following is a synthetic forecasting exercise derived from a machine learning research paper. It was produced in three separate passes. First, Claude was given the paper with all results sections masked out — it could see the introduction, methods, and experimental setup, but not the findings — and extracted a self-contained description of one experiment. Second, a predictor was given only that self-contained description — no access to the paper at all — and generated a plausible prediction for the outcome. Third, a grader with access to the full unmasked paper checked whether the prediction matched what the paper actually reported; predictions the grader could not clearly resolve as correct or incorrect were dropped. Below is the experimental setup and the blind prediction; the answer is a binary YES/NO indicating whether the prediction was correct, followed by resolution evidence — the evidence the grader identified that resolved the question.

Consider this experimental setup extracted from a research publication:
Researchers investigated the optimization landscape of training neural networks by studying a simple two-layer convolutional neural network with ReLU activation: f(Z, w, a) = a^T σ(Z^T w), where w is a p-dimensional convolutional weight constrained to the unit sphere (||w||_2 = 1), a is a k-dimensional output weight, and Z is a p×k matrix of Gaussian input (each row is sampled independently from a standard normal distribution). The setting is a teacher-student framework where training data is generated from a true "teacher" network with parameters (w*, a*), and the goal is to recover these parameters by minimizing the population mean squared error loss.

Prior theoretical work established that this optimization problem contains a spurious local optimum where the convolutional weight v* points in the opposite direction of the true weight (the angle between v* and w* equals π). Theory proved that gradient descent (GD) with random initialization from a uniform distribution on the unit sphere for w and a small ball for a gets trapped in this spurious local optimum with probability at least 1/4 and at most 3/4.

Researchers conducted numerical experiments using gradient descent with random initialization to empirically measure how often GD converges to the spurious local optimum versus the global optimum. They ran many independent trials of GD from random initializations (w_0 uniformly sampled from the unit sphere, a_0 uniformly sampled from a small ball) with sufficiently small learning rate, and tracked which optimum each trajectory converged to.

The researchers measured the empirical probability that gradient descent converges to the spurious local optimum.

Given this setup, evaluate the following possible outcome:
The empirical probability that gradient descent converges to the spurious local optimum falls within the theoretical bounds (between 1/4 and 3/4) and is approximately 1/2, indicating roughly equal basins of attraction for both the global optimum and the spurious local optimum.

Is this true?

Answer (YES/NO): YES